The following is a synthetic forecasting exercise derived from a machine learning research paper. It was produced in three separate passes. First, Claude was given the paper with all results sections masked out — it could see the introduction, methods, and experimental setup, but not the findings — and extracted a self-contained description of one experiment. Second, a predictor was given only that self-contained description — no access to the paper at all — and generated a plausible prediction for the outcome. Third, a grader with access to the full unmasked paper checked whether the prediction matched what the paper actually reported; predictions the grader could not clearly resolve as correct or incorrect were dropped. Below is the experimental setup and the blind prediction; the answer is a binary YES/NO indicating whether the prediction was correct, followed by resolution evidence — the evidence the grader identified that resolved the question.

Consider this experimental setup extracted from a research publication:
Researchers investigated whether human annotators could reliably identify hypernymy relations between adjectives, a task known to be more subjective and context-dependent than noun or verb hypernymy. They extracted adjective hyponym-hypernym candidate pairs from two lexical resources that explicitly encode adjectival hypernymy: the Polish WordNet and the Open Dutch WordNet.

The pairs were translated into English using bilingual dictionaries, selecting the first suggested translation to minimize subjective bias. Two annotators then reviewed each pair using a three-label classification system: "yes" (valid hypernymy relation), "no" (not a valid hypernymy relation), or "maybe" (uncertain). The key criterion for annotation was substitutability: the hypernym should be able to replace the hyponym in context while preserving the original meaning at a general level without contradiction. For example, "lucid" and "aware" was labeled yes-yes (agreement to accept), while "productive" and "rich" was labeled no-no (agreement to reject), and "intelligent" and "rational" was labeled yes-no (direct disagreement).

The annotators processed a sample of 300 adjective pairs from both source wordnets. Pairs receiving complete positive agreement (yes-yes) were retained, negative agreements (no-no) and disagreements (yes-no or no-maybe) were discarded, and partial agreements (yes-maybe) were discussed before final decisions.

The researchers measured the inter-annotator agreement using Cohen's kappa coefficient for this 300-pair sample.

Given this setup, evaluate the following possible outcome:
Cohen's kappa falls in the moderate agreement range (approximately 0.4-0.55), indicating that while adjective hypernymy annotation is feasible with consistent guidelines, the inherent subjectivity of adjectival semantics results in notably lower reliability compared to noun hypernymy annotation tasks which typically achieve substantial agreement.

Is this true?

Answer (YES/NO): NO